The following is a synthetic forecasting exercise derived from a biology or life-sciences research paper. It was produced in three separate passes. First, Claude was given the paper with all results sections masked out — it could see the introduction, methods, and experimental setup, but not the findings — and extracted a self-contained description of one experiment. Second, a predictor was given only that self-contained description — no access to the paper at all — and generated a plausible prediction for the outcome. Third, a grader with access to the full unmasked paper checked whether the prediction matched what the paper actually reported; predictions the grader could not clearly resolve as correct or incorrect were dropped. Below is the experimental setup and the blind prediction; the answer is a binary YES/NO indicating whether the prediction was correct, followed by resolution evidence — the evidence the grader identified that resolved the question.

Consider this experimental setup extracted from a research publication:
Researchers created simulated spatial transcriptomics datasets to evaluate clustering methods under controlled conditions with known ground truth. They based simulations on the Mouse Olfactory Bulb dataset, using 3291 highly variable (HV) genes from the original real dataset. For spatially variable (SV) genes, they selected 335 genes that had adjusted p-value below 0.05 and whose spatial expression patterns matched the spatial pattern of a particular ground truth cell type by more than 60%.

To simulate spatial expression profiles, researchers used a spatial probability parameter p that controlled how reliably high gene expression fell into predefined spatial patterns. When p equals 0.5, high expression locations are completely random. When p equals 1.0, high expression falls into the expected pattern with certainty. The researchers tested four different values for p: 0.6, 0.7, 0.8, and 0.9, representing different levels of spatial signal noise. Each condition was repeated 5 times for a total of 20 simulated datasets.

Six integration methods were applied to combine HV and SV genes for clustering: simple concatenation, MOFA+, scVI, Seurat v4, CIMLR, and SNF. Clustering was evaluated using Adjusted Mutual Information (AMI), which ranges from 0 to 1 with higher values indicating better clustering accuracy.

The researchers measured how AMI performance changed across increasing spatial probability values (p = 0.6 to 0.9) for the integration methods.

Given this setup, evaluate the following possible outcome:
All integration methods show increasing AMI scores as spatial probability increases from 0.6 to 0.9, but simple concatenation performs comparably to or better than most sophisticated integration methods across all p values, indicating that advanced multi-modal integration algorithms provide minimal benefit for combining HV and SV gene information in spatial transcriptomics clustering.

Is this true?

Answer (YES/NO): NO